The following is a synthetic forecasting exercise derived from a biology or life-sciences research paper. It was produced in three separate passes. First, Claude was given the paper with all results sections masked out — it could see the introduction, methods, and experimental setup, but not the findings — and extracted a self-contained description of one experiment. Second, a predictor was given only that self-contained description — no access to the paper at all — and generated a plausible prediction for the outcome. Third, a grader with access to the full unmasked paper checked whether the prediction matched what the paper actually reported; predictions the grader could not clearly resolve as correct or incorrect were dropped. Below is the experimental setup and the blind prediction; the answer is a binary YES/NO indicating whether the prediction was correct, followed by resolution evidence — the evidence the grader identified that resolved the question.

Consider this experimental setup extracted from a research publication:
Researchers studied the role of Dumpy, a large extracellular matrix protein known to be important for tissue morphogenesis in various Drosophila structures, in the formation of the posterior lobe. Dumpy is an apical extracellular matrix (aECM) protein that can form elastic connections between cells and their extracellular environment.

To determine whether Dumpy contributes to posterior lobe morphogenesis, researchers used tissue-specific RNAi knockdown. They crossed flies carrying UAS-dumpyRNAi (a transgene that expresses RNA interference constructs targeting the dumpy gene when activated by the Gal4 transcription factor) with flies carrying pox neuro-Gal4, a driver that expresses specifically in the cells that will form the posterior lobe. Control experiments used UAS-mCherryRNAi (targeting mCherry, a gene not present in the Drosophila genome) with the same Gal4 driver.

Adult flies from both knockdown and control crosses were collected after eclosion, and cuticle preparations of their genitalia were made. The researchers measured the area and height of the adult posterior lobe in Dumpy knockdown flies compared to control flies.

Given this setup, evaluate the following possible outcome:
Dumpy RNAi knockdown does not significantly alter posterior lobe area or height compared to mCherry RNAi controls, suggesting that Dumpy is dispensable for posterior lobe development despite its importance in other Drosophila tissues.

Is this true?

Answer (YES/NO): NO